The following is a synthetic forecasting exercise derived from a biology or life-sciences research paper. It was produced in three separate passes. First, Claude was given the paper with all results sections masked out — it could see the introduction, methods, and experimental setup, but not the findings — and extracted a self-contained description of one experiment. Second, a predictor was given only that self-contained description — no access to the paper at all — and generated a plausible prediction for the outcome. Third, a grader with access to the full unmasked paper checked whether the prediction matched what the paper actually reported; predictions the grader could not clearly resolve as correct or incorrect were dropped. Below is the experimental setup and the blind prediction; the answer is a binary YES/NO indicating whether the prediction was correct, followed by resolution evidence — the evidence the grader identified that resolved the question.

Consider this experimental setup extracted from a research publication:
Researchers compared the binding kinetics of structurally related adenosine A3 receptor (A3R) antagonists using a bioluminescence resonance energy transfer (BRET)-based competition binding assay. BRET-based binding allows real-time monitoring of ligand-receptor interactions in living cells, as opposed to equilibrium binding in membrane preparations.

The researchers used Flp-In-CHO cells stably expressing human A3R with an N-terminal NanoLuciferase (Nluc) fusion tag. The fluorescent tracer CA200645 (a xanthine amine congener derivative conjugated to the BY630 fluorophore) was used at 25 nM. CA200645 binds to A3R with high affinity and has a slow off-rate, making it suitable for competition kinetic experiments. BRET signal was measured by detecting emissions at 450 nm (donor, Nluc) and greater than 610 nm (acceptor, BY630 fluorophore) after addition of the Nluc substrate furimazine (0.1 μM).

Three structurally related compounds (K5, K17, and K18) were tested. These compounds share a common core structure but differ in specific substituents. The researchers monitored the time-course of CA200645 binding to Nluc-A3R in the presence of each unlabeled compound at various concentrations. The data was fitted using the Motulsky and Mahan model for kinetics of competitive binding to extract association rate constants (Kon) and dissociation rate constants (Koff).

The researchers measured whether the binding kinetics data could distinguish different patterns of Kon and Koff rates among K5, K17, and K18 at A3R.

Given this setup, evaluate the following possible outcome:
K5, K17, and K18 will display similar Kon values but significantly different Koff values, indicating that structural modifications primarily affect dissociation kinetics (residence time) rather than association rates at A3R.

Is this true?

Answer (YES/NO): NO